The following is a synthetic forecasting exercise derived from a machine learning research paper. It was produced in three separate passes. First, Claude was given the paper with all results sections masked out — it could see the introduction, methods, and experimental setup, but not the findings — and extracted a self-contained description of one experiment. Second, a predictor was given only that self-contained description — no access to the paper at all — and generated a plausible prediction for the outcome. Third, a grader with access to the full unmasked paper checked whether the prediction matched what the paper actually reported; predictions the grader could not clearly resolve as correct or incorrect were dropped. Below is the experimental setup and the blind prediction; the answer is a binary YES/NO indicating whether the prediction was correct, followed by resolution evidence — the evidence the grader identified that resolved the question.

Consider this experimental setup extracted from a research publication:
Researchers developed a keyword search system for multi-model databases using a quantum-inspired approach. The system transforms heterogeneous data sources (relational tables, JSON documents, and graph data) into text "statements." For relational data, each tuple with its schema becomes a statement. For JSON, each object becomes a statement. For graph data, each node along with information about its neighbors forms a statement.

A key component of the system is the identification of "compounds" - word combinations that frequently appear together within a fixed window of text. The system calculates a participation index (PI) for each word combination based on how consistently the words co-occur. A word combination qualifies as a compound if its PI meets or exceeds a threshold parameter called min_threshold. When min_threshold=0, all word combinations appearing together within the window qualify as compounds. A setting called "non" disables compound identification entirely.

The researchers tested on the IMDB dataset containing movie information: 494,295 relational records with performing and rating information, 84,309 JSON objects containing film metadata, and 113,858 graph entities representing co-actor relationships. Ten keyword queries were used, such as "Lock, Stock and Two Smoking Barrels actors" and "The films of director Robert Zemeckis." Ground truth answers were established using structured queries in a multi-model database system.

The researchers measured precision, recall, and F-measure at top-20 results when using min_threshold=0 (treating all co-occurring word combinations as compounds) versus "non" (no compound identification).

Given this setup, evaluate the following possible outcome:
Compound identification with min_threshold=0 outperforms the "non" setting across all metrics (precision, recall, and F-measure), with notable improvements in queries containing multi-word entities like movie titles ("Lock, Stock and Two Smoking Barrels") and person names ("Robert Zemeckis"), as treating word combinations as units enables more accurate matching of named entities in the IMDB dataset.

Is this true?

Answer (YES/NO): NO